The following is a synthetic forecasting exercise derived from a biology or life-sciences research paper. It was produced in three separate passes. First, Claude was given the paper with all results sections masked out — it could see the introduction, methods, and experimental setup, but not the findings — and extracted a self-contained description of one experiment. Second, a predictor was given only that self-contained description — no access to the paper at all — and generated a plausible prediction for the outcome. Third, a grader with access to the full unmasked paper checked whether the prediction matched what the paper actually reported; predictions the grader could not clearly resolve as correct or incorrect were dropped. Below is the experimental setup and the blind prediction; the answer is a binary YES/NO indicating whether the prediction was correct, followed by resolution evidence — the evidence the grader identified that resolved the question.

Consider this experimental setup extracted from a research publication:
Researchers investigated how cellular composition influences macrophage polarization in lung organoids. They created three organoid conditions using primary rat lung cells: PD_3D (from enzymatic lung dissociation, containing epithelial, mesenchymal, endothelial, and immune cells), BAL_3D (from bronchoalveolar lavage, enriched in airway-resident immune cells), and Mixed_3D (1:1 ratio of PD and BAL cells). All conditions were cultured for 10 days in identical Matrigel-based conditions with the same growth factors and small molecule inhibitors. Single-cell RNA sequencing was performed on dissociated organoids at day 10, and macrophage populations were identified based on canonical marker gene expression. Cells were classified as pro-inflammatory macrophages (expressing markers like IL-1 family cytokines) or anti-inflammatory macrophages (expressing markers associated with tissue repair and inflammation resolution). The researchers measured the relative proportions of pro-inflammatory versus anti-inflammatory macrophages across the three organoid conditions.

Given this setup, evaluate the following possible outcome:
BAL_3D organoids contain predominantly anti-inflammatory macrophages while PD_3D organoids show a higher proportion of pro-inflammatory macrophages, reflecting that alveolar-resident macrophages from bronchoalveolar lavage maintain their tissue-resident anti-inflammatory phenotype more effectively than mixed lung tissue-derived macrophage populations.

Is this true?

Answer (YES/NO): YES